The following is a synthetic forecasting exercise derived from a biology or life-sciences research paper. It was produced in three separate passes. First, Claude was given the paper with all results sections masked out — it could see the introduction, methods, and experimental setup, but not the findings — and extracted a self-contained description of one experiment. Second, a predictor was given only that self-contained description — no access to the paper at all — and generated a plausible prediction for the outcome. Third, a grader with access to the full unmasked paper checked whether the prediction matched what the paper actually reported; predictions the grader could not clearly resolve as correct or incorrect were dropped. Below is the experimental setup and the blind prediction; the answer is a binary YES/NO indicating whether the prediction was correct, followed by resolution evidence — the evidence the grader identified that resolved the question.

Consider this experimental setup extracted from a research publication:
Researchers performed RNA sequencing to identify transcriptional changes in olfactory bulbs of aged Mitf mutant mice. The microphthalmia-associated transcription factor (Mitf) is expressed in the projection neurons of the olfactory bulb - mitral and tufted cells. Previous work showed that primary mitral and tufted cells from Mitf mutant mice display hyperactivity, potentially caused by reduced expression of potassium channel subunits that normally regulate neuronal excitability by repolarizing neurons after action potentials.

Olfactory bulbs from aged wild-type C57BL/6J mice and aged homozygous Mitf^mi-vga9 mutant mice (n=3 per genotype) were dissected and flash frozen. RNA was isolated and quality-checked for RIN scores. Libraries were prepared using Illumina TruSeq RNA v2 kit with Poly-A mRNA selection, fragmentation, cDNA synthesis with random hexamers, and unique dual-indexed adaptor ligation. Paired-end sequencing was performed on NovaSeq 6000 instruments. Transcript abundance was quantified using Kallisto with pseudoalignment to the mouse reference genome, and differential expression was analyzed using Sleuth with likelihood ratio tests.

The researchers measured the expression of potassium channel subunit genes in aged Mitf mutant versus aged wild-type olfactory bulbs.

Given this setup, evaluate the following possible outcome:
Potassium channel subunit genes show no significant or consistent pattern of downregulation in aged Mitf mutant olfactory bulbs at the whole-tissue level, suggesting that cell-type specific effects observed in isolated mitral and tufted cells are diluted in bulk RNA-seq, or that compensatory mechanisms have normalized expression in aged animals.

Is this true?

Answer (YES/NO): YES